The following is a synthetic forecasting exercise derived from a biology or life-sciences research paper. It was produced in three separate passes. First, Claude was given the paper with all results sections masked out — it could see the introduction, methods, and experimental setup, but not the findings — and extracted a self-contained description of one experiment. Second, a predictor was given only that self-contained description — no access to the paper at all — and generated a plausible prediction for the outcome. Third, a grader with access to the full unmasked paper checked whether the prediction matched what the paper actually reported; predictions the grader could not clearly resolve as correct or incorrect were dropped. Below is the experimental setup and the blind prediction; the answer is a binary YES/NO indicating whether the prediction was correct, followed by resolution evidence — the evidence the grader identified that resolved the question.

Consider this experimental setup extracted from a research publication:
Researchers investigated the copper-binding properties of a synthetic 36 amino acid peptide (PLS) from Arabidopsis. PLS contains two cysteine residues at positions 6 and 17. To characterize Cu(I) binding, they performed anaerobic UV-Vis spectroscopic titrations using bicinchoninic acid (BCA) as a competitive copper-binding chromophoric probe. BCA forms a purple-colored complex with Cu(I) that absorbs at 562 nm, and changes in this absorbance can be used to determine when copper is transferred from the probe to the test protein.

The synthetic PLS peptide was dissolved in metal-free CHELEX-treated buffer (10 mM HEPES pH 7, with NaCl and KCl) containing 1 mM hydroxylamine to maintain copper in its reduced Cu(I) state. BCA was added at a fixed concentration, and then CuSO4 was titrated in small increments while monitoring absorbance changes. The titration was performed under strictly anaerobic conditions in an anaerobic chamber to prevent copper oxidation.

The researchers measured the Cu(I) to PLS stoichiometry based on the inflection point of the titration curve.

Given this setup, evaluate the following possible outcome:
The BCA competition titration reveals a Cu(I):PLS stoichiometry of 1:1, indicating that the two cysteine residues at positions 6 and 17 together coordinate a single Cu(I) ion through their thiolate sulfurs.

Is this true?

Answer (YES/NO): NO